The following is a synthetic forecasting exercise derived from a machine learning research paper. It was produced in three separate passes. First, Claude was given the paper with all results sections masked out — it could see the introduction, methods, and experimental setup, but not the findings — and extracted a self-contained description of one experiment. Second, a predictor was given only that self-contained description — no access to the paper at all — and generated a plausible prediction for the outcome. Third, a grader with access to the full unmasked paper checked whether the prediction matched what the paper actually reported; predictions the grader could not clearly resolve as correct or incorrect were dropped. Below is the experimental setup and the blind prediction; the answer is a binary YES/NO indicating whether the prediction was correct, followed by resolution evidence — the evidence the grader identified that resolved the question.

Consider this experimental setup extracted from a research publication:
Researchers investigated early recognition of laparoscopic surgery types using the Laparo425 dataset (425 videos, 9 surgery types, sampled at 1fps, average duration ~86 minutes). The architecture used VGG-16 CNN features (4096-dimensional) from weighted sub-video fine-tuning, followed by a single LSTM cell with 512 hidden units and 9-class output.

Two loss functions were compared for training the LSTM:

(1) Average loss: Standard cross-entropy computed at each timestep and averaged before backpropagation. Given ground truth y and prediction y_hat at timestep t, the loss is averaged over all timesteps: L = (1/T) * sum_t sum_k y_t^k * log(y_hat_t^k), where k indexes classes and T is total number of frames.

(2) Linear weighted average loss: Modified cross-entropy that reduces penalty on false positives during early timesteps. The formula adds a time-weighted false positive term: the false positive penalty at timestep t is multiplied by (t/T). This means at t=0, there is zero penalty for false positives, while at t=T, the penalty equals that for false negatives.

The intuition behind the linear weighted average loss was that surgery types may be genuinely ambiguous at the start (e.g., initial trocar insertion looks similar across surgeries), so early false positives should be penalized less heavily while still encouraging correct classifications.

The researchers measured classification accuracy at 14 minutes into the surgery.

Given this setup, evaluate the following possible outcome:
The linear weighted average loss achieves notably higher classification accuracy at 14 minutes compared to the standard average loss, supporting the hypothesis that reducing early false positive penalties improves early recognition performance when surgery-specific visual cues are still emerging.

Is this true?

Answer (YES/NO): NO